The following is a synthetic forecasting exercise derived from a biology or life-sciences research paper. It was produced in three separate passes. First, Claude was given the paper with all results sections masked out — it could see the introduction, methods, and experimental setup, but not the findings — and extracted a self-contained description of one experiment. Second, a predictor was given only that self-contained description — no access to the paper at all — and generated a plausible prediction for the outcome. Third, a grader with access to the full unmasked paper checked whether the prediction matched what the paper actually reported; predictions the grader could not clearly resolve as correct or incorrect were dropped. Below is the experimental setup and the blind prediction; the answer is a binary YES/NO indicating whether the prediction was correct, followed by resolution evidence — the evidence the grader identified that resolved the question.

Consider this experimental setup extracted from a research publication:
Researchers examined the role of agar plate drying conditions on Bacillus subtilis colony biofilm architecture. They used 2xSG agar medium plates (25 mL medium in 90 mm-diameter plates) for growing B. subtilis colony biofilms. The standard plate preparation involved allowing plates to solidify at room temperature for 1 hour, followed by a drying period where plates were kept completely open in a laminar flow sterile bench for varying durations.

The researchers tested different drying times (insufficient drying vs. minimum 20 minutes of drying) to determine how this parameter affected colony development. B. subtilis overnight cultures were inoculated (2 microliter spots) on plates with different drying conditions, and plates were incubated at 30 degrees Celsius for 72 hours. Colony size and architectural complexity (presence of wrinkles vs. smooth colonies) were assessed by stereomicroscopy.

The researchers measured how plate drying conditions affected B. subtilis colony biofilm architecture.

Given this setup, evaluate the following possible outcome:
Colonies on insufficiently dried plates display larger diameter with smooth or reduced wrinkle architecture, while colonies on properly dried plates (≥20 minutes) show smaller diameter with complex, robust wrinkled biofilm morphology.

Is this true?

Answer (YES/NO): YES